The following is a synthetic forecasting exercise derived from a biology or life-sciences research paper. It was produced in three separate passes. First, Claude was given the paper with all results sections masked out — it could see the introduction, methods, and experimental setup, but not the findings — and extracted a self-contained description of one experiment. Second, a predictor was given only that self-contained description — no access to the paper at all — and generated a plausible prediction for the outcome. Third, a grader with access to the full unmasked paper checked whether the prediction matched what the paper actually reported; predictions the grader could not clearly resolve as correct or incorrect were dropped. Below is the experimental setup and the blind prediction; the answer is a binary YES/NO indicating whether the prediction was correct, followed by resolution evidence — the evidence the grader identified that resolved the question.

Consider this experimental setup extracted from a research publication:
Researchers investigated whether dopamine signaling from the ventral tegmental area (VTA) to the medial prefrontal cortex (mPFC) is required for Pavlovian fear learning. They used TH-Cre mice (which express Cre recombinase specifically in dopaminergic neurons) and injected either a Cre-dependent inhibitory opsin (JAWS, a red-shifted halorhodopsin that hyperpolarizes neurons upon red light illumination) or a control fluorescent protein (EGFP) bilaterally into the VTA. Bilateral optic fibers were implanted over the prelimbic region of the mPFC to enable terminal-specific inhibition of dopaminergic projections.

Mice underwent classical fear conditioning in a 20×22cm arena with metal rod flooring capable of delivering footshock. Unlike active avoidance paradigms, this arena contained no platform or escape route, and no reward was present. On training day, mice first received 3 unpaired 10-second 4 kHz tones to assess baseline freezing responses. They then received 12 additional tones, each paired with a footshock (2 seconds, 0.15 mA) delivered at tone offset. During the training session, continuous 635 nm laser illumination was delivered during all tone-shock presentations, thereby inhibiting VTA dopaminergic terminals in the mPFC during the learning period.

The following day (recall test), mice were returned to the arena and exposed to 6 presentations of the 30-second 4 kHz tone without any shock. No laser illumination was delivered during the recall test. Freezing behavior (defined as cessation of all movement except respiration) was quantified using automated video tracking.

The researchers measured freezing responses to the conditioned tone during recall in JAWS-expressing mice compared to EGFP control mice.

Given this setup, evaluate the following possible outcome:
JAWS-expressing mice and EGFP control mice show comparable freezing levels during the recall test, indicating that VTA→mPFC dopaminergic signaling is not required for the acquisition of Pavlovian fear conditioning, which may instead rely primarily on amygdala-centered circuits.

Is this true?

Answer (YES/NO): YES